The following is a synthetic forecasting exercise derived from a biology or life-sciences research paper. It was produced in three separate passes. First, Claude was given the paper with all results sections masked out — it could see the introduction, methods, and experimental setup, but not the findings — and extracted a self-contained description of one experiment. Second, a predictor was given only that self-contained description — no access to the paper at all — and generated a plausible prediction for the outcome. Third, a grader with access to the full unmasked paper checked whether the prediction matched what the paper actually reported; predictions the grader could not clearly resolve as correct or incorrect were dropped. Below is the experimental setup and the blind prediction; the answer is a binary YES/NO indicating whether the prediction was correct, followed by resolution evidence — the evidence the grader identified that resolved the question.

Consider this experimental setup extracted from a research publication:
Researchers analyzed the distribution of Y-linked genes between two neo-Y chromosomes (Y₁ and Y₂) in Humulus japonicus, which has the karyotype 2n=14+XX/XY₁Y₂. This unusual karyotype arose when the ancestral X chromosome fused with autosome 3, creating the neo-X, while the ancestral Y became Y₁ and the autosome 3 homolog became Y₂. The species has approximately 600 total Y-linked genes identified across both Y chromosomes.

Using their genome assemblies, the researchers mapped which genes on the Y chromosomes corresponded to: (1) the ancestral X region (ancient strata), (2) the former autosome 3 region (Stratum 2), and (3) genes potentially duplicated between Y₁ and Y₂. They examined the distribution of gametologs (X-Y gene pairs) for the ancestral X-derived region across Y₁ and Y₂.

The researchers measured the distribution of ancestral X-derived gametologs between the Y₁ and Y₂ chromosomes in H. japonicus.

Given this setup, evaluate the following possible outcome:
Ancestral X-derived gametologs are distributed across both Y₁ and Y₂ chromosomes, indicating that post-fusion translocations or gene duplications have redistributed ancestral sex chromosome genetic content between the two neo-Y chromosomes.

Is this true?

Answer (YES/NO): YES